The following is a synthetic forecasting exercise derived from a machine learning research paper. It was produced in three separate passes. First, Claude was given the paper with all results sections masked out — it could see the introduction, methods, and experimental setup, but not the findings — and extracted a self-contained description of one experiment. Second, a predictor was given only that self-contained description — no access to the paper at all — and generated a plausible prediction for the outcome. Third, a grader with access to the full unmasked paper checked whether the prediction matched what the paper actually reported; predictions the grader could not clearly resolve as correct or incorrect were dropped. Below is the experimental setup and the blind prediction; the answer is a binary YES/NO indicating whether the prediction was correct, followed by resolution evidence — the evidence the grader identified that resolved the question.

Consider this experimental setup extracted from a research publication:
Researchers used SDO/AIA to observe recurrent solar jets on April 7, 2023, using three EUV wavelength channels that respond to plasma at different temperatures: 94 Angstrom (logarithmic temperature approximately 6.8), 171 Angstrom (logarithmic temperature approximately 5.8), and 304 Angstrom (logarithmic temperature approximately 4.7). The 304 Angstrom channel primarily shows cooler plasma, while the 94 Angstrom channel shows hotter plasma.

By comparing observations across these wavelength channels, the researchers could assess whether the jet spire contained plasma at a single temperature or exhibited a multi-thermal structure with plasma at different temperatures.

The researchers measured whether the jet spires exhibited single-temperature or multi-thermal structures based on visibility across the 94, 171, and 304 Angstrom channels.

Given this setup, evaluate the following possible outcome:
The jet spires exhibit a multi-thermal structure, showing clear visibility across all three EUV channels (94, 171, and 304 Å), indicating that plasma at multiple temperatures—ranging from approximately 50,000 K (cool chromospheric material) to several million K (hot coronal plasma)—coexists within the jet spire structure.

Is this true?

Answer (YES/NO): YES